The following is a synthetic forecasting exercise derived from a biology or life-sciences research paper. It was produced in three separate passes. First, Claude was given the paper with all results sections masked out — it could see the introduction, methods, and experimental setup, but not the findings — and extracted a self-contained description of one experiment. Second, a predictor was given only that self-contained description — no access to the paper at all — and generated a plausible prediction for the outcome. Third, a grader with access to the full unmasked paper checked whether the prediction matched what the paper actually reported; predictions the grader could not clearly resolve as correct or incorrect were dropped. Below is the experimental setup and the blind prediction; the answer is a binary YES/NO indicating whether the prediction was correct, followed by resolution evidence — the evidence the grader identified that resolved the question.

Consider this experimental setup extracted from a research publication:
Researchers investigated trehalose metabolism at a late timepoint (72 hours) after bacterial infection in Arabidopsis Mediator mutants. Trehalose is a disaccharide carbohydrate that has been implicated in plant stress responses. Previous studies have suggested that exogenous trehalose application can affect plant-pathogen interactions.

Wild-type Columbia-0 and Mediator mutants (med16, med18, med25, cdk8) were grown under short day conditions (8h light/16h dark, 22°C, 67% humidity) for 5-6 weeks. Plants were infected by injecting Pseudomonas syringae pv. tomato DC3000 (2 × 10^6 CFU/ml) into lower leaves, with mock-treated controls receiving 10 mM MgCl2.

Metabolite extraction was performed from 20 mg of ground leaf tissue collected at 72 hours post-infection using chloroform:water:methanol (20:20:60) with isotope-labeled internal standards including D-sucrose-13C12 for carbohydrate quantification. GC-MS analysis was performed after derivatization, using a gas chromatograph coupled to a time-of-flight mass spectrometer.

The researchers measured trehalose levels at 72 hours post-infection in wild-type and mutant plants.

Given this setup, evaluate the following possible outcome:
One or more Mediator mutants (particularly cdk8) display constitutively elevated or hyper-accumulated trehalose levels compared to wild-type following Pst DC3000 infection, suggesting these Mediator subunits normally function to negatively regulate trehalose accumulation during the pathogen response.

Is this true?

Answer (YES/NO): YES